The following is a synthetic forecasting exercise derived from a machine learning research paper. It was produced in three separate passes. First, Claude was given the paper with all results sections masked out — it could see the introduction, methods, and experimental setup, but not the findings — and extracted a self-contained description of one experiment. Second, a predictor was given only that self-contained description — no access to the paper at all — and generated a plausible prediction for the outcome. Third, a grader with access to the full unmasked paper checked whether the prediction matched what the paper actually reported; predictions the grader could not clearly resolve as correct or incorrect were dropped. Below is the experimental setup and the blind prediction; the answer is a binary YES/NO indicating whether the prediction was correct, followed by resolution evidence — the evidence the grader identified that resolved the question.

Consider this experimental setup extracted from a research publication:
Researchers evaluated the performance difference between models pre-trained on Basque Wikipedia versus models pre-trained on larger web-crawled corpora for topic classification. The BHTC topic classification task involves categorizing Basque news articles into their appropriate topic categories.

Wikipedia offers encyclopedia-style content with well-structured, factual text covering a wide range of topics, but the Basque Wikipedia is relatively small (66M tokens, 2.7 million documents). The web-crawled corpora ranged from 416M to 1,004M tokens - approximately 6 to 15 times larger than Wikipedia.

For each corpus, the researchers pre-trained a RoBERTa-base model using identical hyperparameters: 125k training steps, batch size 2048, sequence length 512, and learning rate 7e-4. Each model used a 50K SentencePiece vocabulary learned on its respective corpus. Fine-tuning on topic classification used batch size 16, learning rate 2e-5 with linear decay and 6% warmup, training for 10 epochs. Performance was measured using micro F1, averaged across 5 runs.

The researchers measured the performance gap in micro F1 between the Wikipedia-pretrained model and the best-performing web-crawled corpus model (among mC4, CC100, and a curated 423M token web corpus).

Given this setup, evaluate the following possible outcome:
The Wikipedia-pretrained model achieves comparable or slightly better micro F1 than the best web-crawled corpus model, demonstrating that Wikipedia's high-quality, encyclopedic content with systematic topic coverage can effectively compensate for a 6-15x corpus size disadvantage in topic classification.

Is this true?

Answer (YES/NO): NO